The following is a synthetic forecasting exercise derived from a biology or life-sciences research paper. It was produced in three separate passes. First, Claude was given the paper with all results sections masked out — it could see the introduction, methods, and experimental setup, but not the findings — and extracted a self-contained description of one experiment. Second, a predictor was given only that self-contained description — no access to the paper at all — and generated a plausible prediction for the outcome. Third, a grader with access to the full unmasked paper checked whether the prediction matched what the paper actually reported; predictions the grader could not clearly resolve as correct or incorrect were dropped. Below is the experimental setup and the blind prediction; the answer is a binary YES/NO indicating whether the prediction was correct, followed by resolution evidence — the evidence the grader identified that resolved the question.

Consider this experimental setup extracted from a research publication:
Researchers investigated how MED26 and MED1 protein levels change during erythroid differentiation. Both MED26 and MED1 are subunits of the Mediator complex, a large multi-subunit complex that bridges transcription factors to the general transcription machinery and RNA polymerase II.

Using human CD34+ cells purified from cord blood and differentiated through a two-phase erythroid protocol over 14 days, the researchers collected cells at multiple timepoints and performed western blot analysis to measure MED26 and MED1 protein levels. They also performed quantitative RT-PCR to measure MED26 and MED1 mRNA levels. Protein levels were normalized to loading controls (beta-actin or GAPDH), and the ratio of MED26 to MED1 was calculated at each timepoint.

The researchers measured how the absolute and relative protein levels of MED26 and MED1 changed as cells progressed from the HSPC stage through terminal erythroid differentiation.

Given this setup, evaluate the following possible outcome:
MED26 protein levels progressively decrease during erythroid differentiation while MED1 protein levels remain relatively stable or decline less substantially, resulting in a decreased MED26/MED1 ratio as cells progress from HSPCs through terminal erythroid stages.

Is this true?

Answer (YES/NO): NO